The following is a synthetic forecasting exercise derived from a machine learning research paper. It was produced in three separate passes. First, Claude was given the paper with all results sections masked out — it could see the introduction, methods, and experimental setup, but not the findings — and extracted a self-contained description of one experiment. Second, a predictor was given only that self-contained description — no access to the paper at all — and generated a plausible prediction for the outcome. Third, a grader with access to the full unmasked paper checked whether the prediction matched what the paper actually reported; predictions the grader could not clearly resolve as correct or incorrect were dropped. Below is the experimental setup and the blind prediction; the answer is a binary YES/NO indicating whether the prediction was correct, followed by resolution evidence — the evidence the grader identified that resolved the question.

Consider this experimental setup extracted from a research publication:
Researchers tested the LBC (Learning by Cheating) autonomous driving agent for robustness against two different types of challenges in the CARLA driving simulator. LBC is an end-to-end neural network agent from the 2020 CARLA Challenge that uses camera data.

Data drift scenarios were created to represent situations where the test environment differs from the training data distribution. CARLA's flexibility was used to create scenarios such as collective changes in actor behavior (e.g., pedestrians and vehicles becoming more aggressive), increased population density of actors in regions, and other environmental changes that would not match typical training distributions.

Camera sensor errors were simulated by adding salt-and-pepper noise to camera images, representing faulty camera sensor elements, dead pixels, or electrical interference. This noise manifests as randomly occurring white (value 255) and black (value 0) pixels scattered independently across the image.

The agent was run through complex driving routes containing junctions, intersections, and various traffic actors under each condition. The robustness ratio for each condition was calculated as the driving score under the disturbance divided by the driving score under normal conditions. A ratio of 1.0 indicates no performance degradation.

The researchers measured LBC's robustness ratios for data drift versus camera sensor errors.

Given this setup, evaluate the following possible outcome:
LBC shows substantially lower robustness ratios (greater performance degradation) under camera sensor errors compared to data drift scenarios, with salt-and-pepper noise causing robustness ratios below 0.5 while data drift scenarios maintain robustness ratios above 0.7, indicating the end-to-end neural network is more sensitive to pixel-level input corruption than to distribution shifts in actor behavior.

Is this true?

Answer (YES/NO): YES